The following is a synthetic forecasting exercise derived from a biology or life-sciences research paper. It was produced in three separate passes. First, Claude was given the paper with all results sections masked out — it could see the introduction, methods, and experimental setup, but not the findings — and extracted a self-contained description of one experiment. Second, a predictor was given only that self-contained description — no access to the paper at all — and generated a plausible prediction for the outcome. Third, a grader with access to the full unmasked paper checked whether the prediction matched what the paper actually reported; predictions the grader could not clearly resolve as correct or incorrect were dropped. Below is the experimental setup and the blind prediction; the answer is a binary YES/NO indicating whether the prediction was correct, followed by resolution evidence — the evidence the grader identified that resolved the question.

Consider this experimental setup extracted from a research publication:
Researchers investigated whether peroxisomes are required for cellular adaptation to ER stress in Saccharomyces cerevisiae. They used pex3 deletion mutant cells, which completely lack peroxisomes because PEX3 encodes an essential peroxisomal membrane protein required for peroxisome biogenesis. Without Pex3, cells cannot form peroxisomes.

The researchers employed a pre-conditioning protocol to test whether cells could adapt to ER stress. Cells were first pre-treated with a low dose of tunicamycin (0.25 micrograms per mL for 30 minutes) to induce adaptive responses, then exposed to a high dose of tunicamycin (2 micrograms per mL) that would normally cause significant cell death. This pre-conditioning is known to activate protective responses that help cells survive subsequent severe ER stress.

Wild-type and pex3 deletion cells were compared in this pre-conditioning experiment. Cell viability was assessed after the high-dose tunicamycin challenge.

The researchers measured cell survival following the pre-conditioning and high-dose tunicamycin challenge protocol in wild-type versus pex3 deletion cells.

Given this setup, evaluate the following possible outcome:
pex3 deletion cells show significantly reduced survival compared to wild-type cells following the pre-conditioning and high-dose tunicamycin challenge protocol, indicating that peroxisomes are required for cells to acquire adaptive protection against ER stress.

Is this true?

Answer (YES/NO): YES